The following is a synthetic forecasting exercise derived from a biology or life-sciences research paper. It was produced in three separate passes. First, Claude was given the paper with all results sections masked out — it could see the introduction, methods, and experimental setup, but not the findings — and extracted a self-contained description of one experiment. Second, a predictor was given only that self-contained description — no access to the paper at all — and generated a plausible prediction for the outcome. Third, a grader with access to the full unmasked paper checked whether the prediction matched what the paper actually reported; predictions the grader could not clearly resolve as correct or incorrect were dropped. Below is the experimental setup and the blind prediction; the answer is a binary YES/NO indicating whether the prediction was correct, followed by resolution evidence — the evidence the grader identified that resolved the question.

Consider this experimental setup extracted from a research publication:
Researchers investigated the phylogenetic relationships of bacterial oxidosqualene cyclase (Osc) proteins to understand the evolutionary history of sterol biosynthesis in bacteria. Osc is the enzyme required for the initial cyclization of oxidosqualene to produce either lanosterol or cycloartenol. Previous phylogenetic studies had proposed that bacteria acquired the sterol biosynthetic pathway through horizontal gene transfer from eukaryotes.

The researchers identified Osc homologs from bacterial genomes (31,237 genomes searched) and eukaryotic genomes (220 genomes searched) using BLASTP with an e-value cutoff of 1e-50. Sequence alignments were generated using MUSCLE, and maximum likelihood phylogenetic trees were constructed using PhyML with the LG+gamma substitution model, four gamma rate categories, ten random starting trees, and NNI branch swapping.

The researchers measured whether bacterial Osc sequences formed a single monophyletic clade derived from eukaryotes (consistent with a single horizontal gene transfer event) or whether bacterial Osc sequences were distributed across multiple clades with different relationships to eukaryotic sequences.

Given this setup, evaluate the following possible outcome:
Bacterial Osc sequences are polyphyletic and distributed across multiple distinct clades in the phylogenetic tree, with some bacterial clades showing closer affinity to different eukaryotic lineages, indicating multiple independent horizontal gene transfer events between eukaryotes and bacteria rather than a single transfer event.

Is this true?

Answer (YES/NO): NO